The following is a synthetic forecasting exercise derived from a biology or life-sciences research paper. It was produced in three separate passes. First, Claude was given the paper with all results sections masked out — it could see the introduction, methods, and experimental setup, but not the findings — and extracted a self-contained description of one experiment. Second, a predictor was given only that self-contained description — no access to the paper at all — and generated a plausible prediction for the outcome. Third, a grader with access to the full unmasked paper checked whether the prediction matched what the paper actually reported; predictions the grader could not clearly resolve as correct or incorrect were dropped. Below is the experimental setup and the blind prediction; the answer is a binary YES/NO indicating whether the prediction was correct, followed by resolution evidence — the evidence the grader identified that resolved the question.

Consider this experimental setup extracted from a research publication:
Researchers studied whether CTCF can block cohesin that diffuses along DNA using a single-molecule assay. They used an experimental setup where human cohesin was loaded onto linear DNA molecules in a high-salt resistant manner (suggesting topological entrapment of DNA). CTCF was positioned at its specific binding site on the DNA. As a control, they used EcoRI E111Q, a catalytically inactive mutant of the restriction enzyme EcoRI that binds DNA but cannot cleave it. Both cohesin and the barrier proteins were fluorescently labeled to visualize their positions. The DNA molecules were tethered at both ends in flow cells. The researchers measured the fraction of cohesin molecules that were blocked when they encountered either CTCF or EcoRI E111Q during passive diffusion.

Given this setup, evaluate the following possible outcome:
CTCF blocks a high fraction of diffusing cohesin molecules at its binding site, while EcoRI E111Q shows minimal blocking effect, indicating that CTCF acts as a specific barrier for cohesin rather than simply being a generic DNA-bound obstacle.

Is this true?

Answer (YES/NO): YES